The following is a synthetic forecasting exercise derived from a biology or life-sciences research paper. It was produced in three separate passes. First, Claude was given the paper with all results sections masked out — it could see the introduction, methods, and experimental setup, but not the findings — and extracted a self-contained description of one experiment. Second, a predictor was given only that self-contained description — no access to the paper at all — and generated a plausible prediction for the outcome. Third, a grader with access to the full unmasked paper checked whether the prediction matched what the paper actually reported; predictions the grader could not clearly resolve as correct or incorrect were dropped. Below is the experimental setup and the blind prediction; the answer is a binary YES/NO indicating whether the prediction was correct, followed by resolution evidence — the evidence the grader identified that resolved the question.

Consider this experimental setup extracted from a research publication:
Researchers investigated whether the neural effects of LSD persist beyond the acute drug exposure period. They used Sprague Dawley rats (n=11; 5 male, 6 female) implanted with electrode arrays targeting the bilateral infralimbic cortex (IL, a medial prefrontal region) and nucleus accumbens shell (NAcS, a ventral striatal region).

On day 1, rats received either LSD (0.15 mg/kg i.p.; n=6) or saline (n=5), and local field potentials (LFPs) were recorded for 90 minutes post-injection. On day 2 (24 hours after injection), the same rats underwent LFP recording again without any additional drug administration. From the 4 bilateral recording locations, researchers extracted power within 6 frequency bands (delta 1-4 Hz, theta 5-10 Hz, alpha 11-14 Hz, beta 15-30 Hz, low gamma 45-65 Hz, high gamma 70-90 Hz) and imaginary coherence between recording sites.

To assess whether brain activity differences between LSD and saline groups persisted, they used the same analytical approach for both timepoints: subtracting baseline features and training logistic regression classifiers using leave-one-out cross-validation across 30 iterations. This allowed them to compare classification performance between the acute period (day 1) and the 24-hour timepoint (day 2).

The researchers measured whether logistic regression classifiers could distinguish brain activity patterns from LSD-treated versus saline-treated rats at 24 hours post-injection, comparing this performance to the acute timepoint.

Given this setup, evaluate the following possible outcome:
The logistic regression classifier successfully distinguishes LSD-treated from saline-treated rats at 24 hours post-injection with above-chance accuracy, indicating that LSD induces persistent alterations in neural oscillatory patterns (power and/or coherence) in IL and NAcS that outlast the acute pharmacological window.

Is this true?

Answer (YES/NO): NO